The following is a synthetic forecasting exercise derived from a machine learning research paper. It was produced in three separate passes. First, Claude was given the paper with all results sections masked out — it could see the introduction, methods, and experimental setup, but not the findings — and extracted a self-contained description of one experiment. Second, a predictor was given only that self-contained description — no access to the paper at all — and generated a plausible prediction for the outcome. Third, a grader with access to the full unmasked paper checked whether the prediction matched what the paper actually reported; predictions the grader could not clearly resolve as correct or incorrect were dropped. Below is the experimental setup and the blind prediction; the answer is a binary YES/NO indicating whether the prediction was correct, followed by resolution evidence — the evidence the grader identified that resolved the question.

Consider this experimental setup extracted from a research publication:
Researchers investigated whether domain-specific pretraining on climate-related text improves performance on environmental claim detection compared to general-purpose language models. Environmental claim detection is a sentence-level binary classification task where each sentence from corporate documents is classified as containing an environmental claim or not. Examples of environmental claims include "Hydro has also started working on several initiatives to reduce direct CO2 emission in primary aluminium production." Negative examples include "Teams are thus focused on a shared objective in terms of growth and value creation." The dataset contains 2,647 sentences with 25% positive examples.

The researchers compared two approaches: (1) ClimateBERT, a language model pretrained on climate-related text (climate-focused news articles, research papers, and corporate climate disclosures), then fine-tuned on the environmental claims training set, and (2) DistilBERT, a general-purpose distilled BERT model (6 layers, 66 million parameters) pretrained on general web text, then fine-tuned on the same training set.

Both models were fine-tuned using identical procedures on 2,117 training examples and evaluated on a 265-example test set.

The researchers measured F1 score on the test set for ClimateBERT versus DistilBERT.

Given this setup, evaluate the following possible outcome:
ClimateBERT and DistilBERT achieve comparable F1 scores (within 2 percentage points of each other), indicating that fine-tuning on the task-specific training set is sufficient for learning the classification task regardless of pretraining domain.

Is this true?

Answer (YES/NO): YES